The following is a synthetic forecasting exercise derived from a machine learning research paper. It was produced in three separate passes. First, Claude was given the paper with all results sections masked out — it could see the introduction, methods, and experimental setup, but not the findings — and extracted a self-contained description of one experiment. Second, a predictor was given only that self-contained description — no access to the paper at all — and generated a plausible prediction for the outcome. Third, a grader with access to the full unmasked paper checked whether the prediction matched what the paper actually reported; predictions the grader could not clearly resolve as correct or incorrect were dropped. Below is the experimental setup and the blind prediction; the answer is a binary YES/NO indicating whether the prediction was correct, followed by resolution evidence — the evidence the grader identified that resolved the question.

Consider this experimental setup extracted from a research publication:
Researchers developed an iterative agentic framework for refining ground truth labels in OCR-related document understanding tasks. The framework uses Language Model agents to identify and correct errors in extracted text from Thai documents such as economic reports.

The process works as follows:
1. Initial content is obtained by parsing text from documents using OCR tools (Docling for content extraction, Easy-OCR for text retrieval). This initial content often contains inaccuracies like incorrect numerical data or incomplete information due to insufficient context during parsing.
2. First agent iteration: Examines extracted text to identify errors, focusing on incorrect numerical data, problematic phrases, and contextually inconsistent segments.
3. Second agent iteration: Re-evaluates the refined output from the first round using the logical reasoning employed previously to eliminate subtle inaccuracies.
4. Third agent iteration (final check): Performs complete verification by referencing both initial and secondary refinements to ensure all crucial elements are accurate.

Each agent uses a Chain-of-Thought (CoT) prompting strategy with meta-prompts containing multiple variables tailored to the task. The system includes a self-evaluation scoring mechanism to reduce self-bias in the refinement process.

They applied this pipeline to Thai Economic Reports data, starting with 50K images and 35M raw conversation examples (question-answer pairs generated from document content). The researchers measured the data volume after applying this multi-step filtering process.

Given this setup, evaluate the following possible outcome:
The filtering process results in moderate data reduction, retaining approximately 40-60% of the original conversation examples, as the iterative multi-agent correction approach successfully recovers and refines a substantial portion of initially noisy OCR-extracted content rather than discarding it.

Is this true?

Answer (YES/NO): NO